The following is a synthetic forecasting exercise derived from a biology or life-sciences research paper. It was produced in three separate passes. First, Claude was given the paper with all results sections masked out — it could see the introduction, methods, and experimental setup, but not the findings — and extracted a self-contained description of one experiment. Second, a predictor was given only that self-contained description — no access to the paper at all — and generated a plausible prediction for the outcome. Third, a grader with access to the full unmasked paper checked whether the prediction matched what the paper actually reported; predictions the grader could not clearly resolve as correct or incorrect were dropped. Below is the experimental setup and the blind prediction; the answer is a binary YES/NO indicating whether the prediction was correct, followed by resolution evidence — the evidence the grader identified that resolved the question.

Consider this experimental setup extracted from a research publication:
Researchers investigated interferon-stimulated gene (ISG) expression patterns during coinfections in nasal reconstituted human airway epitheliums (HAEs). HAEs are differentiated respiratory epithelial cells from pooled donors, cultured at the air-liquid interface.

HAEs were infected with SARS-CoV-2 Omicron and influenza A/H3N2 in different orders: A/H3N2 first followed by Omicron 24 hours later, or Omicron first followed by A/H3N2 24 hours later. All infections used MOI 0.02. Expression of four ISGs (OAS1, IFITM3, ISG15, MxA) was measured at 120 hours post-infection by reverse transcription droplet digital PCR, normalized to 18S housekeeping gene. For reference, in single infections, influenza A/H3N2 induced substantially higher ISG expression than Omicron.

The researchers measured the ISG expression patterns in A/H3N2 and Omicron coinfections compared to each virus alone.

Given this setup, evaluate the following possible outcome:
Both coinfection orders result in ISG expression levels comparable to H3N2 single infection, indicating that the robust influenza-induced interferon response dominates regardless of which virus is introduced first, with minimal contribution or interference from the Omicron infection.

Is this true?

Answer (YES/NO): NO